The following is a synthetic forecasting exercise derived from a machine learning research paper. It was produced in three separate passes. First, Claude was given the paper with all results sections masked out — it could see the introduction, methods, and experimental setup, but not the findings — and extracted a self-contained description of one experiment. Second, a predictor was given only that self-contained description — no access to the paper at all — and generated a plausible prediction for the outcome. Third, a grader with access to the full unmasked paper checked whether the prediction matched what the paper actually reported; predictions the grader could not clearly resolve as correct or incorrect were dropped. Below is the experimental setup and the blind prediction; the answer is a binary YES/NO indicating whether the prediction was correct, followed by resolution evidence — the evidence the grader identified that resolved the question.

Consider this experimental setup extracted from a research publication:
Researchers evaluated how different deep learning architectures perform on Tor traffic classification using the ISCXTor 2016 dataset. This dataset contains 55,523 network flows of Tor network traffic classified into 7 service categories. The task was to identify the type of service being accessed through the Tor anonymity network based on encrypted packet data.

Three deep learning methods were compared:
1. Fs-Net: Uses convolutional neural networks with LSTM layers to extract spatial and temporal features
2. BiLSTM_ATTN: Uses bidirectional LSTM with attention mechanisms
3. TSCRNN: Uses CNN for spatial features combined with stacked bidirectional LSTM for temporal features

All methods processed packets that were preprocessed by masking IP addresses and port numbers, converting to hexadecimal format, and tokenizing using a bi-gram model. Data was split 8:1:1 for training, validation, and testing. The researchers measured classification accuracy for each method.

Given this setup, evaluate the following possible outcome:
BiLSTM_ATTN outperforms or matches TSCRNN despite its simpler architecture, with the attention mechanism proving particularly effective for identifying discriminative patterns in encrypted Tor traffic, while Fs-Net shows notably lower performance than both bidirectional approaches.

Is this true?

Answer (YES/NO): NO